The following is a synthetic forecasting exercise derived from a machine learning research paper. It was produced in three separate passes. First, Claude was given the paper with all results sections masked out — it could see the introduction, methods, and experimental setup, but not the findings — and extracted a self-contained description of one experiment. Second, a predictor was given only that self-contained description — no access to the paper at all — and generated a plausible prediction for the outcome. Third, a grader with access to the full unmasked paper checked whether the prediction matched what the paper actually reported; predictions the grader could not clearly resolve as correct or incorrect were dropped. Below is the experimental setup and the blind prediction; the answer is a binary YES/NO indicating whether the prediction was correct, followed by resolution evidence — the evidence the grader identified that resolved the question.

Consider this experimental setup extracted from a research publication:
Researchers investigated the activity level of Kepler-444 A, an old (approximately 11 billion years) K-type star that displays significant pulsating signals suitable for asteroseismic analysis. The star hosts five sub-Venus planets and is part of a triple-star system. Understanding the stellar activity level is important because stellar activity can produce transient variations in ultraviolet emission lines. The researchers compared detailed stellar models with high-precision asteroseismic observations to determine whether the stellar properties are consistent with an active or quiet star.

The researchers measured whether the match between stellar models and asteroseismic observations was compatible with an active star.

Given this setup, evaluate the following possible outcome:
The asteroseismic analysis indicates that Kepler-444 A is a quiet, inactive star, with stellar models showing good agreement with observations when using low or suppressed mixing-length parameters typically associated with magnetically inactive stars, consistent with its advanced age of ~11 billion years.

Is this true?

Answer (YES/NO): NO